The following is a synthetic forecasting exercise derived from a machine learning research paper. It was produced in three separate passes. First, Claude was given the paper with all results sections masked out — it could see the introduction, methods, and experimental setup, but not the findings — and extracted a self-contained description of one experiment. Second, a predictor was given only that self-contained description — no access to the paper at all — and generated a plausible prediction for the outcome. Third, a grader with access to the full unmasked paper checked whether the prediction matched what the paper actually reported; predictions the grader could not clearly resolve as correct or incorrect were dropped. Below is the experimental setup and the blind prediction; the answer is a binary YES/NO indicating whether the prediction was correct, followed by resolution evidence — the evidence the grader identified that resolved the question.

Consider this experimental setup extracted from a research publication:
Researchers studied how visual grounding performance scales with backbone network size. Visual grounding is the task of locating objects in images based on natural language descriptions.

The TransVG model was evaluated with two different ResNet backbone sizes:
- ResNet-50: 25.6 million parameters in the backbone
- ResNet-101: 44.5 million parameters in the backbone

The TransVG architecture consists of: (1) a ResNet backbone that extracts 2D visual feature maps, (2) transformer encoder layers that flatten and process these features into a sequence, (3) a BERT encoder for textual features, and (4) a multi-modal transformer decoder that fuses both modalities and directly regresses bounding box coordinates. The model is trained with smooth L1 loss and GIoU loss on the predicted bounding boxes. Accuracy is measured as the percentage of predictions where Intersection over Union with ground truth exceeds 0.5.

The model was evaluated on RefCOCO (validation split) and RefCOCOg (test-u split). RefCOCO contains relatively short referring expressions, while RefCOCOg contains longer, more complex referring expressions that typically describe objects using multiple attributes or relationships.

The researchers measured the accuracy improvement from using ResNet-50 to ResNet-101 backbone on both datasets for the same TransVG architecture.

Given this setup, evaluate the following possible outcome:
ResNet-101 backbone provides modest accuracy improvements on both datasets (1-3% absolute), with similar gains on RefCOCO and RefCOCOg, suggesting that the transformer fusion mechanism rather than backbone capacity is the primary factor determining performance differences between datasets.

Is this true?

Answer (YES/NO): NO